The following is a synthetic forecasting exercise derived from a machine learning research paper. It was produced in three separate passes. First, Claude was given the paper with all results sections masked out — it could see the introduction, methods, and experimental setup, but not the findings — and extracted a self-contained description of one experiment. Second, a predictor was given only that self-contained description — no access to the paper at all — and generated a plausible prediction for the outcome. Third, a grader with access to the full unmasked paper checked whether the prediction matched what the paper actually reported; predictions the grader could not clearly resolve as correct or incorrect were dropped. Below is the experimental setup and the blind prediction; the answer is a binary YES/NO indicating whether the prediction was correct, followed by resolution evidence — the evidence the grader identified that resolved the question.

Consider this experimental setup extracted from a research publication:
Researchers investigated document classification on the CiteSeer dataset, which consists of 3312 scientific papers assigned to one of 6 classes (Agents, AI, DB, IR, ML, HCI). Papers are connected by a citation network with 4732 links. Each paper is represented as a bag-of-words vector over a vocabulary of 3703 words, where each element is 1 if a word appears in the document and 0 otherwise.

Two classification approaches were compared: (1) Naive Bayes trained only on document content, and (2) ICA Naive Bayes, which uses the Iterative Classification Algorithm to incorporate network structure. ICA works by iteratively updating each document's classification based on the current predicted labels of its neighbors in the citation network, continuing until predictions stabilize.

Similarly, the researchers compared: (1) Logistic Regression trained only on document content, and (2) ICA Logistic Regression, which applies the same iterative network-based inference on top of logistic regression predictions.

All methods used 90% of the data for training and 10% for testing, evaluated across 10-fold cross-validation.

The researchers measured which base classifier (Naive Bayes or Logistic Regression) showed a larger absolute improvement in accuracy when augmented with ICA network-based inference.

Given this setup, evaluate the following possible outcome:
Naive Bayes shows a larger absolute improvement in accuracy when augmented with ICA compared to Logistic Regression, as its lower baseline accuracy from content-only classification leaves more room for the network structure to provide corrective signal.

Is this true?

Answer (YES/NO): NO